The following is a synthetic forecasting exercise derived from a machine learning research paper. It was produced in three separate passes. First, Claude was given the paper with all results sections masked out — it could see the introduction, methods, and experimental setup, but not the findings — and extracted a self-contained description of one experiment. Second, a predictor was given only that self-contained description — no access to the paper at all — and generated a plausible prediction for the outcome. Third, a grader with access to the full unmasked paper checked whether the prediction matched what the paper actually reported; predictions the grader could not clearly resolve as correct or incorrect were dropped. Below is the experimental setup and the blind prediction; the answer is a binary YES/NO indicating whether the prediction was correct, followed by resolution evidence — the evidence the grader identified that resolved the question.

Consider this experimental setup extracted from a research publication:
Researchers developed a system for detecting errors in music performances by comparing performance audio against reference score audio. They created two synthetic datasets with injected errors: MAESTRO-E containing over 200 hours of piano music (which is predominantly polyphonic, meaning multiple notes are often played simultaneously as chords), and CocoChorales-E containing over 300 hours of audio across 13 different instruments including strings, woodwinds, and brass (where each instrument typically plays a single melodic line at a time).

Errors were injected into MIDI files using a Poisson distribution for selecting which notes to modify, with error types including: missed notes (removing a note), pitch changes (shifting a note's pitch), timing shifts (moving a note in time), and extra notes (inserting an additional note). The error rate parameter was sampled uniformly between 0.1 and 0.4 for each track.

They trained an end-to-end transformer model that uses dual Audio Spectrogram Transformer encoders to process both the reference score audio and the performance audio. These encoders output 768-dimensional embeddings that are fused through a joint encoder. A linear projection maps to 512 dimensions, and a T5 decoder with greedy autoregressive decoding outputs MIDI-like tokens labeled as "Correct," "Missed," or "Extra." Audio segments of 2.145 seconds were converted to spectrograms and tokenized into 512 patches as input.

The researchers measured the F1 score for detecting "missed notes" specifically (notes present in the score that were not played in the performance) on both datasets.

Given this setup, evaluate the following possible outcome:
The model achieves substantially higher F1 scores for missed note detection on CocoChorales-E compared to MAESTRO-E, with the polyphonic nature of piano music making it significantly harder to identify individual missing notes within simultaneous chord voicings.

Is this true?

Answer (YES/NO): YES